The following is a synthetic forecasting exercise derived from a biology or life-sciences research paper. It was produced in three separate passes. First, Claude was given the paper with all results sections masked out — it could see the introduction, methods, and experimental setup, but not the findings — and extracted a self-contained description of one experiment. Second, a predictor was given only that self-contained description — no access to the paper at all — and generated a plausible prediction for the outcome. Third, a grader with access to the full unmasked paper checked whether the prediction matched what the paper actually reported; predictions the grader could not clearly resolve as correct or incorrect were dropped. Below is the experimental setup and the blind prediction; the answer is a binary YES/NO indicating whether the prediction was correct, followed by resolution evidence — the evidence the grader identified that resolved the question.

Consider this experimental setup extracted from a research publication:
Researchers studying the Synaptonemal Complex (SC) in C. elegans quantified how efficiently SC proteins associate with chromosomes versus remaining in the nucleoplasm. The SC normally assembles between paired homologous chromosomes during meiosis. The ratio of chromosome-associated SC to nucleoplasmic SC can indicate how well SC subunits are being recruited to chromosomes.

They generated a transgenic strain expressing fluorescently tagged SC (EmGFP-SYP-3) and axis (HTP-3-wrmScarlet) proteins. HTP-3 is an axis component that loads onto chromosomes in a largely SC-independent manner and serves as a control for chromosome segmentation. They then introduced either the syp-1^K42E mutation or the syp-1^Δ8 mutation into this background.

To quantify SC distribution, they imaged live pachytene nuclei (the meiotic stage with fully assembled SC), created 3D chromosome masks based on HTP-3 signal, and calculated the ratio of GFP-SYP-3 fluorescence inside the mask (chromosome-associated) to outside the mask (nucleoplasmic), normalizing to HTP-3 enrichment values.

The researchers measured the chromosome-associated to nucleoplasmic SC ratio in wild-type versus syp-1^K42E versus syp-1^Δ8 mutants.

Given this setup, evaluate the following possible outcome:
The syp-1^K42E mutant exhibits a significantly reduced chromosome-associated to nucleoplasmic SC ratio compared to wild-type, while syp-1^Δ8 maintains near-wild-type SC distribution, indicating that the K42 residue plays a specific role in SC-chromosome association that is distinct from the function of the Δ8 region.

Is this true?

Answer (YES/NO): YES